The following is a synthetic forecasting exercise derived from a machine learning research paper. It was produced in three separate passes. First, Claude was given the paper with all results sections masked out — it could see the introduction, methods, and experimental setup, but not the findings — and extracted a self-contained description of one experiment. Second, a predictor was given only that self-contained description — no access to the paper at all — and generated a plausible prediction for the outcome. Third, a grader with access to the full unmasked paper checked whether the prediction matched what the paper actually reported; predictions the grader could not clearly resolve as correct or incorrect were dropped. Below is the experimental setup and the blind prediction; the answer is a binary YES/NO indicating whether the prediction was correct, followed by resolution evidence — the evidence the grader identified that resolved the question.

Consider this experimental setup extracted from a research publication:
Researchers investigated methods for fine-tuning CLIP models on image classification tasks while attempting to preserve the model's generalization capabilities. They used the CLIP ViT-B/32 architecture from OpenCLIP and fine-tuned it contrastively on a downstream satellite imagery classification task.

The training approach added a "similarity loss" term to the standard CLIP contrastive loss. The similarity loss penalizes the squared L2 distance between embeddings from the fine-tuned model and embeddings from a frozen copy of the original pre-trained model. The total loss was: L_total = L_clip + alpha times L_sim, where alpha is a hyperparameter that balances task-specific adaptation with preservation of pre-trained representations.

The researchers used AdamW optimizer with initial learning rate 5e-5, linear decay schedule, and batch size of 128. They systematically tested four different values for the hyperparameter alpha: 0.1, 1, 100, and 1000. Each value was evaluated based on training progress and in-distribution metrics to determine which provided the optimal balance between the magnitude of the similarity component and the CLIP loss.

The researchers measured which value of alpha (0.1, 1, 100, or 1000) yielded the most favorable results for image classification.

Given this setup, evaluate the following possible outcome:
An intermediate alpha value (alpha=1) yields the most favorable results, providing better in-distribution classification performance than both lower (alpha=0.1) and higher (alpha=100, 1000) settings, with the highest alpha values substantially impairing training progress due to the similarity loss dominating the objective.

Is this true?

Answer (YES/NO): NO